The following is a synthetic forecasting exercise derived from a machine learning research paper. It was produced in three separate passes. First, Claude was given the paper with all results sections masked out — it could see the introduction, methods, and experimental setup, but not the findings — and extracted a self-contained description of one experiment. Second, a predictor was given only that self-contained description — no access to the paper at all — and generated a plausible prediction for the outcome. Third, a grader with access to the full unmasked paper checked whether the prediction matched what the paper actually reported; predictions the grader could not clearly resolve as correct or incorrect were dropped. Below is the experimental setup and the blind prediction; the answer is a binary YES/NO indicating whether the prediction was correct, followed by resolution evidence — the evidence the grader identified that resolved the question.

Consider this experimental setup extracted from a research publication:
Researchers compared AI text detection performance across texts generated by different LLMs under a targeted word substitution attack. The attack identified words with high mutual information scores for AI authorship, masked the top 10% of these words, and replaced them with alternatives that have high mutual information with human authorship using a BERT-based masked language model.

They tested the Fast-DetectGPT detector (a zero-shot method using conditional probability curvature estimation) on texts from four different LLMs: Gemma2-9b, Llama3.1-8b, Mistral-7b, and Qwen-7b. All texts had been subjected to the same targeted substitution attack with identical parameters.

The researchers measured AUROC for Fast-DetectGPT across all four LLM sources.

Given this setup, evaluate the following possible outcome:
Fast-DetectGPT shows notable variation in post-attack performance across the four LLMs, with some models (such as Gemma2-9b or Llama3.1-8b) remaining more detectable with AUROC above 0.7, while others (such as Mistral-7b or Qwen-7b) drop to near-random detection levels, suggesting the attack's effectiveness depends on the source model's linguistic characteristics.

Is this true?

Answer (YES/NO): NO